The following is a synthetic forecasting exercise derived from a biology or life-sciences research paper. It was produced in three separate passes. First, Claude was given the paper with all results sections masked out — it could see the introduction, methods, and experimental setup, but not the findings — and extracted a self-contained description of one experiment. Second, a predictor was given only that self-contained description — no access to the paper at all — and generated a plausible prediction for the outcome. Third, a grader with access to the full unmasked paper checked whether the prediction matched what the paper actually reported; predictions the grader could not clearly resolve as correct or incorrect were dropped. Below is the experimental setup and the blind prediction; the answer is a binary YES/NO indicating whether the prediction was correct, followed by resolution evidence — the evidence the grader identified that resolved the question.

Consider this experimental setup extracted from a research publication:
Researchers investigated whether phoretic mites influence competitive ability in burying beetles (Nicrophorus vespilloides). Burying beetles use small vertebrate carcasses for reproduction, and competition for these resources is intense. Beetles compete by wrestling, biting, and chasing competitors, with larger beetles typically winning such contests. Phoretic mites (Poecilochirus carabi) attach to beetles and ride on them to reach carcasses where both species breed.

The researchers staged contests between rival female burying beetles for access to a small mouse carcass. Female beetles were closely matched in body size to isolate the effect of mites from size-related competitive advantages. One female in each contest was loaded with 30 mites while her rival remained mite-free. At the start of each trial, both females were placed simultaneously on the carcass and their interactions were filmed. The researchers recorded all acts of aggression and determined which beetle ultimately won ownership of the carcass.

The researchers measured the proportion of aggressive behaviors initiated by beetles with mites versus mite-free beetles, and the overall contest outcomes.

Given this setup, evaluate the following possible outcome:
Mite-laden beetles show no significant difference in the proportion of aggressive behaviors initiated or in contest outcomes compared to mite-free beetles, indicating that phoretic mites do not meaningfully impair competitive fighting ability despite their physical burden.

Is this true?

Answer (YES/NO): NO